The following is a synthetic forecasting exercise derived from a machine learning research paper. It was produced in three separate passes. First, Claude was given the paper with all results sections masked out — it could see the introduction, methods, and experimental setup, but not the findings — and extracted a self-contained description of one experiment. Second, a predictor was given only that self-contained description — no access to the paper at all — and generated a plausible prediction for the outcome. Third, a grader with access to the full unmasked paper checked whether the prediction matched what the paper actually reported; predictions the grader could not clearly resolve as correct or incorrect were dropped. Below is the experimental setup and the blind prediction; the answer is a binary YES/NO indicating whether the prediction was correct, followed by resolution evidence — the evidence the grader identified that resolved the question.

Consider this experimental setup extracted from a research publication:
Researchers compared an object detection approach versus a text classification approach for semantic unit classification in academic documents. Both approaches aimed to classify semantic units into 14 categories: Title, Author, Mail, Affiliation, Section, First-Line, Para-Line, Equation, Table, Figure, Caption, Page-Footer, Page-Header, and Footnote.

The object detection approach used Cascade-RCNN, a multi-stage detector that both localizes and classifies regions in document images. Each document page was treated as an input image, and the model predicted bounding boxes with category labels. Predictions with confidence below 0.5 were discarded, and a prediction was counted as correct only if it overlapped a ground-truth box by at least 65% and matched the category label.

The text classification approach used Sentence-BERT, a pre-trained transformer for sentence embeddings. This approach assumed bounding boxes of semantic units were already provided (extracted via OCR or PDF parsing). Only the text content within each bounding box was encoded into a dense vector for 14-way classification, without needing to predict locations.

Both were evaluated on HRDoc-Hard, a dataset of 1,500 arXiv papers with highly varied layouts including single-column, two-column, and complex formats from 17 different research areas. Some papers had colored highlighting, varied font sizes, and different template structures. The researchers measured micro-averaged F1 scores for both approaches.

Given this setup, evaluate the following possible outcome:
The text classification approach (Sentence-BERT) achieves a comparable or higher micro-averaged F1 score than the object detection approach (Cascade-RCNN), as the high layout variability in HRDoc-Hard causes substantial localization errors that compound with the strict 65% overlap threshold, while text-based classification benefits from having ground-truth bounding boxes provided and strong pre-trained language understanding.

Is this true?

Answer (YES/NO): YES